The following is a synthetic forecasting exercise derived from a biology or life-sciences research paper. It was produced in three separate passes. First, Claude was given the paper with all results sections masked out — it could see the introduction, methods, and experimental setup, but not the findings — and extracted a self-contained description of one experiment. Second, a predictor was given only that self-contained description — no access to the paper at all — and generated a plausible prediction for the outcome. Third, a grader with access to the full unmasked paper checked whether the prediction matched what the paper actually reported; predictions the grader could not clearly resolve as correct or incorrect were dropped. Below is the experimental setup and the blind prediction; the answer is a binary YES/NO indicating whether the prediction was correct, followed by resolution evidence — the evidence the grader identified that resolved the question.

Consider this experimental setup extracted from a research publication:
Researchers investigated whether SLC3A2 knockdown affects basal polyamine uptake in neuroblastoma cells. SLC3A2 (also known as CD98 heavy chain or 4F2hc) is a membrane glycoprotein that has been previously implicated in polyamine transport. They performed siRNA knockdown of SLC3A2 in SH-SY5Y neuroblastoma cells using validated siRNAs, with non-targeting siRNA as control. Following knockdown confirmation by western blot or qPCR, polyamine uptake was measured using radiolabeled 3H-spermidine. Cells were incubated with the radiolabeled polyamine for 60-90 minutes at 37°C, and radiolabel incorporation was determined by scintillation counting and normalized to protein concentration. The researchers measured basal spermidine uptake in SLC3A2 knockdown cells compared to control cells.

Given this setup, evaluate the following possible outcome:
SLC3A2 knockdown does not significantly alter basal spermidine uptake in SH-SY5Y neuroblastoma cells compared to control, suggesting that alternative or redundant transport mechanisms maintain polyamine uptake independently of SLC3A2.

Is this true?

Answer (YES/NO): NO